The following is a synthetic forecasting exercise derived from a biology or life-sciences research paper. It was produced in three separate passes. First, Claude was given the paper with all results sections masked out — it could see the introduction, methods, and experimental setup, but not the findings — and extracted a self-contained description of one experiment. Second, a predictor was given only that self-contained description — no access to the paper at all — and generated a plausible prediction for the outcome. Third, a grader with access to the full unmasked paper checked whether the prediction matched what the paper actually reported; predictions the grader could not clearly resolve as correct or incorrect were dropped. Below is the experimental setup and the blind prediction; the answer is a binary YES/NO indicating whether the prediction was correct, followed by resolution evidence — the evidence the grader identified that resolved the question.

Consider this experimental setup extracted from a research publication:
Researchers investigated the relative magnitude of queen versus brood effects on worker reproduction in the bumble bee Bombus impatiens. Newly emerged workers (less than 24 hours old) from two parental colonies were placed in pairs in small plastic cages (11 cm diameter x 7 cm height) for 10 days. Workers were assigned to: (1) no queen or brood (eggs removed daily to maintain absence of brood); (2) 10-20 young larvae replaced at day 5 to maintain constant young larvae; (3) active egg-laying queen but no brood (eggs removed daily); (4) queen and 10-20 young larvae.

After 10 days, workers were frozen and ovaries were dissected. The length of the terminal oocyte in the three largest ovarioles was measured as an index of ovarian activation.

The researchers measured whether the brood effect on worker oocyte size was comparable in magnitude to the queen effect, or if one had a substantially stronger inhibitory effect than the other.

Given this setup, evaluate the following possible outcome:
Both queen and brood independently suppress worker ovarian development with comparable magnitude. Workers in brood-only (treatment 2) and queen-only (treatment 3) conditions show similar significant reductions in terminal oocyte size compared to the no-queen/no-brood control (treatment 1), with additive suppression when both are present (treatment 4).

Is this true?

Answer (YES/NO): NO